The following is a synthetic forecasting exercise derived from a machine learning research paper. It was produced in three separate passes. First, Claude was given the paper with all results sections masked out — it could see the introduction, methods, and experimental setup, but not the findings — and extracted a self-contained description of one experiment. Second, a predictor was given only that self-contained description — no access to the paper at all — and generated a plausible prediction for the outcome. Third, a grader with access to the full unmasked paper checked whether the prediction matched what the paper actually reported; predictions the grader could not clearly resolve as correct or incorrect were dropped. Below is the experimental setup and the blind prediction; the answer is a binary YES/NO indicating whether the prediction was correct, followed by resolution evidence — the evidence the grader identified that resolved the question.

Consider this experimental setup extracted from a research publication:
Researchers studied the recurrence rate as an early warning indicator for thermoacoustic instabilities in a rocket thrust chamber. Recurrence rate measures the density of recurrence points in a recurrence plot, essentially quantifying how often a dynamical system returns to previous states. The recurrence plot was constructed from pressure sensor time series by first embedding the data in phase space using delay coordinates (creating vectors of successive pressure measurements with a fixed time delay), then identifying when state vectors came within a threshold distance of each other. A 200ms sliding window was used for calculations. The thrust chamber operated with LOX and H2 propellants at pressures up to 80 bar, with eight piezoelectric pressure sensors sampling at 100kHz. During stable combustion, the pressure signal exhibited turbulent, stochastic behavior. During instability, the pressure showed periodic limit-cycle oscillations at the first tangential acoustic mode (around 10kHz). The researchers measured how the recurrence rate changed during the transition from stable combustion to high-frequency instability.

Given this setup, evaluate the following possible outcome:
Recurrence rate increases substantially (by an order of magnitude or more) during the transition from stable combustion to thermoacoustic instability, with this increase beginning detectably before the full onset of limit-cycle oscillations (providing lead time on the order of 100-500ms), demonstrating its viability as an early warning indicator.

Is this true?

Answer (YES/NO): NO